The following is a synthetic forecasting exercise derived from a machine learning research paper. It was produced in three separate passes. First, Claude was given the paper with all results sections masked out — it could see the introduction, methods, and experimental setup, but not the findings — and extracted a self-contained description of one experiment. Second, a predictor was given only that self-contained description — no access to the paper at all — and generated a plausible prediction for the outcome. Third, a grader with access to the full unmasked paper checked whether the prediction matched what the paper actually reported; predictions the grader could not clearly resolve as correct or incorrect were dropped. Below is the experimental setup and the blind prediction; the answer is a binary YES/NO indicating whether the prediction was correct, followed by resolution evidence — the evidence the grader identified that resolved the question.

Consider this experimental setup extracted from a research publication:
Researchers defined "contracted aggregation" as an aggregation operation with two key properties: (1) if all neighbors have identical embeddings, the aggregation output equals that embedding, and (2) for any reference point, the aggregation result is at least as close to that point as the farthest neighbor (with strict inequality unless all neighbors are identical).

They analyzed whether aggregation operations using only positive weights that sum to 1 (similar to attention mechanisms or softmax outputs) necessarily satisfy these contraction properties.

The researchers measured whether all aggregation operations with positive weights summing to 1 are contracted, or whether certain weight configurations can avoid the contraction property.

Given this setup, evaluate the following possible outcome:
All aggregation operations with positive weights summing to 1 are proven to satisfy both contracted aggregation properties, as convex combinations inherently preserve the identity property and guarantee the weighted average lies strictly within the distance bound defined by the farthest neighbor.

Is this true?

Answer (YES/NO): YES